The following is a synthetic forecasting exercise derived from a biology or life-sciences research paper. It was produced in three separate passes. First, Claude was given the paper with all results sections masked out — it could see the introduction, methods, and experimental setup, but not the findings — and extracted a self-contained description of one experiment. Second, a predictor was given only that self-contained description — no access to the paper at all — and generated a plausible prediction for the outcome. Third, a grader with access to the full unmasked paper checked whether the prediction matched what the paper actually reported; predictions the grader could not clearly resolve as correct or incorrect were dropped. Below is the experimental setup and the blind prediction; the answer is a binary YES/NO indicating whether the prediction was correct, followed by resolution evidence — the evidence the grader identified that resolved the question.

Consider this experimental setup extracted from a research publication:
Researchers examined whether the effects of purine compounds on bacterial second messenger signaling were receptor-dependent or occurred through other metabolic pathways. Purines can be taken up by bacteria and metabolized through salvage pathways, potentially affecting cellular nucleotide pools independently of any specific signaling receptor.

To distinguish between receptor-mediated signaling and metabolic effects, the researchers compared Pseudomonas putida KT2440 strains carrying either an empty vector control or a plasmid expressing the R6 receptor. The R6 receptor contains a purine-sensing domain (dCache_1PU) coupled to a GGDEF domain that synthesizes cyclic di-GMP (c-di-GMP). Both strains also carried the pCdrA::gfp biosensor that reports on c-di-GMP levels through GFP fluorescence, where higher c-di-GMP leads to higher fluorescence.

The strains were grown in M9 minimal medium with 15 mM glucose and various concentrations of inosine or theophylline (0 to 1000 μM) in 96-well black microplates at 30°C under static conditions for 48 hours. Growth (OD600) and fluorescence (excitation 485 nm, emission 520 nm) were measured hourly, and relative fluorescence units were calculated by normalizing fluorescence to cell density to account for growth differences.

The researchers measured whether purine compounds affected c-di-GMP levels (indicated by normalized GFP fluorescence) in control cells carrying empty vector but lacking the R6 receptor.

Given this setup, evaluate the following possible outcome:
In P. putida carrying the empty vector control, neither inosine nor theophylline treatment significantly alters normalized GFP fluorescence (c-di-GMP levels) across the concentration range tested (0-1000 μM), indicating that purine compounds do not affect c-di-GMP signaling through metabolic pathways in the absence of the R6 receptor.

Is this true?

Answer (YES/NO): YES